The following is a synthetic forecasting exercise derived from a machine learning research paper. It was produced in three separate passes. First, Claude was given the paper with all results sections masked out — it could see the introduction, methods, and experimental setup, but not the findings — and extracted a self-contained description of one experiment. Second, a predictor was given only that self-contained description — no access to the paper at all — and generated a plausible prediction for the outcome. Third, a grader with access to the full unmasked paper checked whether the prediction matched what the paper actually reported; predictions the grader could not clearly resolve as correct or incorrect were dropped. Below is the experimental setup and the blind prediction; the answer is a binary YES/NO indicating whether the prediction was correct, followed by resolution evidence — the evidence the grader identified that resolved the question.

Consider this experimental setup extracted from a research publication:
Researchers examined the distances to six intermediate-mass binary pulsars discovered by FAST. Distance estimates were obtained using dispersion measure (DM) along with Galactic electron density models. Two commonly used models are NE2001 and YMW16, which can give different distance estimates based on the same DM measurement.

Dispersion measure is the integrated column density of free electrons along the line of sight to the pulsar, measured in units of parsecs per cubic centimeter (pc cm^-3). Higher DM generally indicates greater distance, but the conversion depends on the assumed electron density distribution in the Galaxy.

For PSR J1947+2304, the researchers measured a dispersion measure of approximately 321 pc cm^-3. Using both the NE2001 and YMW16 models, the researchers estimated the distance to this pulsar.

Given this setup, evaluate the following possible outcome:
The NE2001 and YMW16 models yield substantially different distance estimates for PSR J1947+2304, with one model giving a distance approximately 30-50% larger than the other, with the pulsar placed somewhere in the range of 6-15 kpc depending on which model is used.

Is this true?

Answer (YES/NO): NO